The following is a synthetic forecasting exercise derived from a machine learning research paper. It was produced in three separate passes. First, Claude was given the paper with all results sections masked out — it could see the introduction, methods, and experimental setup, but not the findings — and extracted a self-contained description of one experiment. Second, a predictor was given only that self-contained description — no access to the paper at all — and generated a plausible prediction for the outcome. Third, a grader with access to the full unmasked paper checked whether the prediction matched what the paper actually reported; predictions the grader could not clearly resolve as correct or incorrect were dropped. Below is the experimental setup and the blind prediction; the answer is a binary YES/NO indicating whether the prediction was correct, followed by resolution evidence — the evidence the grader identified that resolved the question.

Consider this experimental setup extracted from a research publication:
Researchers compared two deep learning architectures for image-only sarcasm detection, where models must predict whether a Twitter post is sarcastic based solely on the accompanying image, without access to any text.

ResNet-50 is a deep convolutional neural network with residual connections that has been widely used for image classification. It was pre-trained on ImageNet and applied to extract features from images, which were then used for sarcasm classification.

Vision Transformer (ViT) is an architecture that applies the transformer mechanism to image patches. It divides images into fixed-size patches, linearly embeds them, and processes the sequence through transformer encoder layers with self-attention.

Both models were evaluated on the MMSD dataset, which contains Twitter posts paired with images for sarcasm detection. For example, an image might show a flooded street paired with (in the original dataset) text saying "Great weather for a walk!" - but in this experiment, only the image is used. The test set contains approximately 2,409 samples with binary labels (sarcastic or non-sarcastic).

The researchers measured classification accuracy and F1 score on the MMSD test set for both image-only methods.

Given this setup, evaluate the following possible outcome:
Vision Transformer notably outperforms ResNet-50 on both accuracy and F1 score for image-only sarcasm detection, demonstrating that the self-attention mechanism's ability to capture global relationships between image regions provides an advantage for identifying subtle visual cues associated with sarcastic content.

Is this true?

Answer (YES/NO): YES